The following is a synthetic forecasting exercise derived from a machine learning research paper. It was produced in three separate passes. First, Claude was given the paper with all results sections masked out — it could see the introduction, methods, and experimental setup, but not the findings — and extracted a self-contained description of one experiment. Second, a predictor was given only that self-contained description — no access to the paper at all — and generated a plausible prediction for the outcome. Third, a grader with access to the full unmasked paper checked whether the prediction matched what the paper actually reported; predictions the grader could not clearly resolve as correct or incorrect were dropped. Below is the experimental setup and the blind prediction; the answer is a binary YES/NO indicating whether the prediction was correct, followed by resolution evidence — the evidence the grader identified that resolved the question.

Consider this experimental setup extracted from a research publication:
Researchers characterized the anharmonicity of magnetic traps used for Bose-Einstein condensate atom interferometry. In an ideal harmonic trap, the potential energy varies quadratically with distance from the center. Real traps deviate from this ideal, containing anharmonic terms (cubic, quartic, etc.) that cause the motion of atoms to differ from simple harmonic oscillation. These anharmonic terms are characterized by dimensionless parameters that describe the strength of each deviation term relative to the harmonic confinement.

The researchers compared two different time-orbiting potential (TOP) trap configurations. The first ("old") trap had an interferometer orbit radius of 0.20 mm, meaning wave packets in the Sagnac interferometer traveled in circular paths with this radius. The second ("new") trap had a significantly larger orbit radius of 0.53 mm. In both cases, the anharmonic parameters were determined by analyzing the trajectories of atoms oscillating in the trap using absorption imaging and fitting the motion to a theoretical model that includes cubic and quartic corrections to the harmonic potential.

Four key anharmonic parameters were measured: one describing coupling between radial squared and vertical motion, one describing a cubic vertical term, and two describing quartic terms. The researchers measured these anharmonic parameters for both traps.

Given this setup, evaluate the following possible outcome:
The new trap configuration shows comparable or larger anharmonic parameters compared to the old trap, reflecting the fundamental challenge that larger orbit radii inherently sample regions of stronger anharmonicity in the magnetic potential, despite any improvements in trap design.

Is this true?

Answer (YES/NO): NO